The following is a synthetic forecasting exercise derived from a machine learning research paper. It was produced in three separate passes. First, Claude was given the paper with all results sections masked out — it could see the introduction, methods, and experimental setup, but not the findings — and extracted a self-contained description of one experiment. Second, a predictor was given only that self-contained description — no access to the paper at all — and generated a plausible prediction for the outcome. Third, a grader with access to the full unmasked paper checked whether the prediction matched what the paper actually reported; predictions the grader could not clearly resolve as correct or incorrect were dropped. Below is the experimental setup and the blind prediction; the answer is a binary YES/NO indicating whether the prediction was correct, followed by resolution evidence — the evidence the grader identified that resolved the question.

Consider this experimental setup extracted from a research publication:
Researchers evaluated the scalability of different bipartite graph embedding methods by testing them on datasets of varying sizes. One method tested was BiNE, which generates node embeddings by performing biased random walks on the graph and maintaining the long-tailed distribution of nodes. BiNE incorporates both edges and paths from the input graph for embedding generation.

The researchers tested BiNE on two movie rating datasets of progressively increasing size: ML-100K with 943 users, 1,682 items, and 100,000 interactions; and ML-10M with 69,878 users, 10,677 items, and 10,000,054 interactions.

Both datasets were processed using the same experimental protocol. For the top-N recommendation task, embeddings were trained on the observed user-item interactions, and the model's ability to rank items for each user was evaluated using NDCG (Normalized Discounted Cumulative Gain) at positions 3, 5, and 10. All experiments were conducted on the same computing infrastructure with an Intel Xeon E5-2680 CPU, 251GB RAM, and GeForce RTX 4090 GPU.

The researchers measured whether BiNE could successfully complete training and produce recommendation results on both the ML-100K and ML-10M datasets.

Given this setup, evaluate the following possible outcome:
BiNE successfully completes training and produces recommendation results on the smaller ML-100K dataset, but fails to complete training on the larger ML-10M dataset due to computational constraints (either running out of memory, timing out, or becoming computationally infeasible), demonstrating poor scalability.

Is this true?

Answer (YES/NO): YES